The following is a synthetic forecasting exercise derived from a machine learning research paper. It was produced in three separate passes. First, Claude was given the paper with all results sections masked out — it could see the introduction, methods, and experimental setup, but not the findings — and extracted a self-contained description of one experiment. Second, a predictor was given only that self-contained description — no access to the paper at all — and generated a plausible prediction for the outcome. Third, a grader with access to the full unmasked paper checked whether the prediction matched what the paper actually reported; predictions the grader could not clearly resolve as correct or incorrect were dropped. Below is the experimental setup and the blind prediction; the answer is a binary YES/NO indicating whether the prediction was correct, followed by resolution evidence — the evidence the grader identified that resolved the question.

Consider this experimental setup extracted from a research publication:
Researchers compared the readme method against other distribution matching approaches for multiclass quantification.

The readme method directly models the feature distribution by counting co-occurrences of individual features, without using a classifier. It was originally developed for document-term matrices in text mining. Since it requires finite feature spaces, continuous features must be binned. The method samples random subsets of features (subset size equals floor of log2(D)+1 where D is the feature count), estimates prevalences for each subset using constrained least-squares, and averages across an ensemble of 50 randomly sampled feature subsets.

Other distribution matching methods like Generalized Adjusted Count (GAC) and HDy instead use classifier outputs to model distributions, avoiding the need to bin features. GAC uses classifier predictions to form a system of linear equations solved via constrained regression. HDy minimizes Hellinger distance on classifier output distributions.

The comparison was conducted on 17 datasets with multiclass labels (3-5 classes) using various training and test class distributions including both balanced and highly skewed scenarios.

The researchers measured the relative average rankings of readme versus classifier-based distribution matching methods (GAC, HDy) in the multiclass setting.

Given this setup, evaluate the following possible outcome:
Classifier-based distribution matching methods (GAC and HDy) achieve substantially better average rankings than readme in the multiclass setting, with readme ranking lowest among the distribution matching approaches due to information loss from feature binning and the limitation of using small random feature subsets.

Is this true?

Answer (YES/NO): NO